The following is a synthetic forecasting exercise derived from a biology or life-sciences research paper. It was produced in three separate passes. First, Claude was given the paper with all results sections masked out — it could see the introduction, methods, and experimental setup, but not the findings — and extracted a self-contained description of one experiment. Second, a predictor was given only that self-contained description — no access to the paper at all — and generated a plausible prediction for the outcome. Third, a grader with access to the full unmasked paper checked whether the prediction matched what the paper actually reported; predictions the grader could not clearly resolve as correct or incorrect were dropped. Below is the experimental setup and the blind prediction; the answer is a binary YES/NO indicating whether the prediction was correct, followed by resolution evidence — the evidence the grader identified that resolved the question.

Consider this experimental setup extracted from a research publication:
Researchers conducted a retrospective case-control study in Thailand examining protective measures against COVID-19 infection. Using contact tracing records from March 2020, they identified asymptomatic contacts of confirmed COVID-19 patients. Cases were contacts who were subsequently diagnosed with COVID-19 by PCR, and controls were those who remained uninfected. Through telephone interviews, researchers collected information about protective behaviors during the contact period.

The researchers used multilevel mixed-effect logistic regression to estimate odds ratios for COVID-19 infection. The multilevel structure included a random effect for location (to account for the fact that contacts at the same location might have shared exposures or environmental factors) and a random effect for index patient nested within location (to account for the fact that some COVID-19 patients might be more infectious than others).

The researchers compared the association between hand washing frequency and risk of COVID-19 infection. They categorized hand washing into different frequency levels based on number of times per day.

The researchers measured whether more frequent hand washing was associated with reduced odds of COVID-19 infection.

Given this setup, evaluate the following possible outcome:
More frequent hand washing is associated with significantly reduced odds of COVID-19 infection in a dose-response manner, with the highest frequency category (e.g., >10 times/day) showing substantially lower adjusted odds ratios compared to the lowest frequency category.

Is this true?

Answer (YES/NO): NO